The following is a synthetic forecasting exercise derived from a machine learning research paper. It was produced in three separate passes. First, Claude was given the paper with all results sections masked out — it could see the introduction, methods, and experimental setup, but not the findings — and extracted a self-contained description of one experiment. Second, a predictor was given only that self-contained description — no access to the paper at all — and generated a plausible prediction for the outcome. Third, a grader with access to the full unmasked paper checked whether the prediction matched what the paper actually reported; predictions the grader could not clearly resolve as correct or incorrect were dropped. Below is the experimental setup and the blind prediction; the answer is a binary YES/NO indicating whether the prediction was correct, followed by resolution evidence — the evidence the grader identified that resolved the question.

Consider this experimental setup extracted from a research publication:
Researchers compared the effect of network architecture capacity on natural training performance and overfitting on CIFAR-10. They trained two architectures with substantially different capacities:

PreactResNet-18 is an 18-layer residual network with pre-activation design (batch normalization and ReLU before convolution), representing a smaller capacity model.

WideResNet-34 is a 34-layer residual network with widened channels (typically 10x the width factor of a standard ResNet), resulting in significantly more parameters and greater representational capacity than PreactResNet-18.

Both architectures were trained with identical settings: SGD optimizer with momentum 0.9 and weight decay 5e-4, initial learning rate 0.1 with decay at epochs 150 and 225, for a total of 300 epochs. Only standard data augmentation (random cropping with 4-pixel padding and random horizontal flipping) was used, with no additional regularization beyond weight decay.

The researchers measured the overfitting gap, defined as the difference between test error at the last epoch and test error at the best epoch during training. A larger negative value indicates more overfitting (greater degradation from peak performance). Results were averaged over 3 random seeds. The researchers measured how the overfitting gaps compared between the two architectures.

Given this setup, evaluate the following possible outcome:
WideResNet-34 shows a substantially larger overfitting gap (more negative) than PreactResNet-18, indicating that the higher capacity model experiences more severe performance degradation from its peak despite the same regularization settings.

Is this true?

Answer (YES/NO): NO